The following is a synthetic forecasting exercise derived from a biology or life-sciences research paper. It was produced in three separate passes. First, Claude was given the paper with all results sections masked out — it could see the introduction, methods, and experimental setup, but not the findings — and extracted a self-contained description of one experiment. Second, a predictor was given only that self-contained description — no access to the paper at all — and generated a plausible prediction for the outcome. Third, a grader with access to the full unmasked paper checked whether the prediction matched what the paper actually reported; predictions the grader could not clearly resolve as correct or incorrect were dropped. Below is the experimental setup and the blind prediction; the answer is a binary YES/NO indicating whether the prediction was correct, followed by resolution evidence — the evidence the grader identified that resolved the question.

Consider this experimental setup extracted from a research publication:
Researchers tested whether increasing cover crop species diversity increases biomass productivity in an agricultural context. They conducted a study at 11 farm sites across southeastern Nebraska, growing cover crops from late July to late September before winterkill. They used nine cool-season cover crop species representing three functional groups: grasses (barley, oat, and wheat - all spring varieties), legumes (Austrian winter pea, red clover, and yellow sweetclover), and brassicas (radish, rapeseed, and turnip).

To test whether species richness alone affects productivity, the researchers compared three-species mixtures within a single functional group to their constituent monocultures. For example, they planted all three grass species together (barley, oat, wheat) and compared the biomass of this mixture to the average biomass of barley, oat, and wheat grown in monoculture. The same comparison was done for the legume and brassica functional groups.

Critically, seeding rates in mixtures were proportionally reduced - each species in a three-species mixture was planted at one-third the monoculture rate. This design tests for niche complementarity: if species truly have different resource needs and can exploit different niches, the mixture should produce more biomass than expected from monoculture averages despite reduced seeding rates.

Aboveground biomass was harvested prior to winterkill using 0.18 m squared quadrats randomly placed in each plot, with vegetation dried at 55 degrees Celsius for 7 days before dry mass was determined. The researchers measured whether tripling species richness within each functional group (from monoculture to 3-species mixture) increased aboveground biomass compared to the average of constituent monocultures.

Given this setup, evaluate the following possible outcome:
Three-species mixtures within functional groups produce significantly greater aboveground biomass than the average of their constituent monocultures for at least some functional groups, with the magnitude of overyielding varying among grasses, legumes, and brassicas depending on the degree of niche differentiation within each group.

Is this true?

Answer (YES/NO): NO